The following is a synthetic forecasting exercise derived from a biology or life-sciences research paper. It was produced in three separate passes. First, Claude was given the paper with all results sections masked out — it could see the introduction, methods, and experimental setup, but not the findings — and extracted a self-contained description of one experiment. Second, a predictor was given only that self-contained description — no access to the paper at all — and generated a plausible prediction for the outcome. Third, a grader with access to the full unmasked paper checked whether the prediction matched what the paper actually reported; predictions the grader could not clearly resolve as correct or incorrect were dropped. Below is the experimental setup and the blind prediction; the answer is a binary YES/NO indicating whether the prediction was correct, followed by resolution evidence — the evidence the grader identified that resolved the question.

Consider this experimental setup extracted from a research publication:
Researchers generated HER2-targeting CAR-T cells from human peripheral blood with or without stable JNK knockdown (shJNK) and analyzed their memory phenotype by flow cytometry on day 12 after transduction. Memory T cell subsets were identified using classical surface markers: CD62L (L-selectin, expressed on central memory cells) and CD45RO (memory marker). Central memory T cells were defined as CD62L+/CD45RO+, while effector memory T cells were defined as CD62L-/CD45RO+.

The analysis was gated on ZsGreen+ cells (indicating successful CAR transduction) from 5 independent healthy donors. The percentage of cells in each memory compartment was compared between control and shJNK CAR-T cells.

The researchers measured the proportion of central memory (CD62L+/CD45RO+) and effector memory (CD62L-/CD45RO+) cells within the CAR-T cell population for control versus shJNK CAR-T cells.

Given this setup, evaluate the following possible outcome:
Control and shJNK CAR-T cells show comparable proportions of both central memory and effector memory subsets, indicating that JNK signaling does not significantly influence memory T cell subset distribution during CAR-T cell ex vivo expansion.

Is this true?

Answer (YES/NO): YES